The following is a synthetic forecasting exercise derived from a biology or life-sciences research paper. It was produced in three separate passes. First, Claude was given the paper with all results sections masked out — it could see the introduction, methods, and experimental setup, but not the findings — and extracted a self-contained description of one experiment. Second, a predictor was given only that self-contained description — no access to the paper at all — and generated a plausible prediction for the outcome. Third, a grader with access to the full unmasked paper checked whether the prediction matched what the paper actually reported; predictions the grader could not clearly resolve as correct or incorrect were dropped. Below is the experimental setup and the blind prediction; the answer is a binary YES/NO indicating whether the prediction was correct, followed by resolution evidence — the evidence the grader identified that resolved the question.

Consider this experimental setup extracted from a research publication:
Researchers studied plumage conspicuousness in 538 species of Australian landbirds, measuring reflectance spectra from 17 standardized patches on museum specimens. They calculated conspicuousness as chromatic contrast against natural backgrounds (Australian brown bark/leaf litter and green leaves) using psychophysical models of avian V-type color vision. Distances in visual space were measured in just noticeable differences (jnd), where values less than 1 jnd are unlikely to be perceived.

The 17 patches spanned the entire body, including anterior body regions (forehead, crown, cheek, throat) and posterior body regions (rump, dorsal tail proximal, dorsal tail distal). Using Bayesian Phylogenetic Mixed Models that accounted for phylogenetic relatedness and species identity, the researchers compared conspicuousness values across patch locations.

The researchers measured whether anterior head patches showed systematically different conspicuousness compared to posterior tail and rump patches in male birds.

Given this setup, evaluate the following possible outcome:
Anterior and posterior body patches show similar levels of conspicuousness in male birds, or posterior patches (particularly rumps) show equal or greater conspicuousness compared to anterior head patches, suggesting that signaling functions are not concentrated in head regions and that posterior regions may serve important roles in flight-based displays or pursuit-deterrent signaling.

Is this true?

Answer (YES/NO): NO